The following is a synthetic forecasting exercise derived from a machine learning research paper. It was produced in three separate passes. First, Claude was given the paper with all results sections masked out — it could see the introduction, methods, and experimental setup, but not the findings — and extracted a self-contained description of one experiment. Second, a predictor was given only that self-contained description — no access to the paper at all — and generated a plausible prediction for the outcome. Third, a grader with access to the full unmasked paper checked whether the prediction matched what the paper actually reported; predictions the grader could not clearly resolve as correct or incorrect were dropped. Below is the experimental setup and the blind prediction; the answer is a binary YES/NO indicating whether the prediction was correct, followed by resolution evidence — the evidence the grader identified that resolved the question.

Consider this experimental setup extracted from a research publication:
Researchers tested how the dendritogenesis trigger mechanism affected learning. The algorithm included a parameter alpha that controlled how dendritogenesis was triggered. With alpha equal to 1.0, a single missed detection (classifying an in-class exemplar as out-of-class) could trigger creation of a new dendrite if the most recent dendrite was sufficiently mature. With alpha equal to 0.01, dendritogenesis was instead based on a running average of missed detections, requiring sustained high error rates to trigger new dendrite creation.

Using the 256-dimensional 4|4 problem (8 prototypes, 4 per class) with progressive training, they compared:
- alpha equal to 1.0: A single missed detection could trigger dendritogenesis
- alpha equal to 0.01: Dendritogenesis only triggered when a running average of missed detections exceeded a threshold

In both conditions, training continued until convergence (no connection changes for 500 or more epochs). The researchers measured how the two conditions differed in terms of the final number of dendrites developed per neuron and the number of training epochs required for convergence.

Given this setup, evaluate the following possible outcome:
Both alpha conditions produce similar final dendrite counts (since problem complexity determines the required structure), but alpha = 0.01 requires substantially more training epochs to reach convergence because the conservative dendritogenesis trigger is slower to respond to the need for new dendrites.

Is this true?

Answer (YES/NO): NO